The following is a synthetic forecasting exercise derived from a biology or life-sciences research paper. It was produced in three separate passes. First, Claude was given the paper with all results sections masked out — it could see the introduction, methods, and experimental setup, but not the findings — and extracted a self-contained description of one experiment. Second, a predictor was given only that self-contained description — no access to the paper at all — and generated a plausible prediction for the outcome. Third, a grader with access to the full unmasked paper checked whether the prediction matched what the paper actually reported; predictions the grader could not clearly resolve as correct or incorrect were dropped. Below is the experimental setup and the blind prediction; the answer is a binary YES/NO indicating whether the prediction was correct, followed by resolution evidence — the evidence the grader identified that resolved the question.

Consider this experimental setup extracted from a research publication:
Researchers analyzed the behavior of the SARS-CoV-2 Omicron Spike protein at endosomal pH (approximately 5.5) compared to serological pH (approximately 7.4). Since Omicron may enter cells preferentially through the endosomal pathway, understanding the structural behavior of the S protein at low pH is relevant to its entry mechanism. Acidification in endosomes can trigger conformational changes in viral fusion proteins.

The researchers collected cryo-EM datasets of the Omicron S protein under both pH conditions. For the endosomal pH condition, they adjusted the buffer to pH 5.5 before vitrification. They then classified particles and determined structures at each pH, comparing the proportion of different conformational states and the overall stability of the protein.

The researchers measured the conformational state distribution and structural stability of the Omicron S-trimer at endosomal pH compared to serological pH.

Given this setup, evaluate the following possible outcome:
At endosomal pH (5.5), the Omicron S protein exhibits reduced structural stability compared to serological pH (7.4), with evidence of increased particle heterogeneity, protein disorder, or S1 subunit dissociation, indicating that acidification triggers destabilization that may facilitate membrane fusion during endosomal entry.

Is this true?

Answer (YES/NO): NO